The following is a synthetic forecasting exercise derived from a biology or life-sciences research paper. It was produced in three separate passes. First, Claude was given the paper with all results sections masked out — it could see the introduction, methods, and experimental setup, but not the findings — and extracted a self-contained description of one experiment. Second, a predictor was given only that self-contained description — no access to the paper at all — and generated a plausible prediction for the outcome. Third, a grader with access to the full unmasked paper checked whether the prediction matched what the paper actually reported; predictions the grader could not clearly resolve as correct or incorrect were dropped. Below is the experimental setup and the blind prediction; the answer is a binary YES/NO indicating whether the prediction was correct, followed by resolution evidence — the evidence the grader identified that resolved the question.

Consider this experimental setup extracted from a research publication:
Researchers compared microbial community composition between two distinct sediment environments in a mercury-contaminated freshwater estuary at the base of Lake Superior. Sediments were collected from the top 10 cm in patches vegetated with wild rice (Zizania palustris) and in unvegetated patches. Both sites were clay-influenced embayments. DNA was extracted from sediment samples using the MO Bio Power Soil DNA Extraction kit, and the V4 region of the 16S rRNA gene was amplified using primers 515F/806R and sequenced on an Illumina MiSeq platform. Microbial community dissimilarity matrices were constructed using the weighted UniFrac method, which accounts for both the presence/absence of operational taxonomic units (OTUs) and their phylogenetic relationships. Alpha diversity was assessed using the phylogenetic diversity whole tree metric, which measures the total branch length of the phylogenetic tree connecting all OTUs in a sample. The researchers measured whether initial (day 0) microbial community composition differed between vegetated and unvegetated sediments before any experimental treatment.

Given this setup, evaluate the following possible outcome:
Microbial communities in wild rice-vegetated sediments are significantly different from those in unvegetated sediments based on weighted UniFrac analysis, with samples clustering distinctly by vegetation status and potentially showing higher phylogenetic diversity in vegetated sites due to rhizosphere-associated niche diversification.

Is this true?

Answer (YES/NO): YES